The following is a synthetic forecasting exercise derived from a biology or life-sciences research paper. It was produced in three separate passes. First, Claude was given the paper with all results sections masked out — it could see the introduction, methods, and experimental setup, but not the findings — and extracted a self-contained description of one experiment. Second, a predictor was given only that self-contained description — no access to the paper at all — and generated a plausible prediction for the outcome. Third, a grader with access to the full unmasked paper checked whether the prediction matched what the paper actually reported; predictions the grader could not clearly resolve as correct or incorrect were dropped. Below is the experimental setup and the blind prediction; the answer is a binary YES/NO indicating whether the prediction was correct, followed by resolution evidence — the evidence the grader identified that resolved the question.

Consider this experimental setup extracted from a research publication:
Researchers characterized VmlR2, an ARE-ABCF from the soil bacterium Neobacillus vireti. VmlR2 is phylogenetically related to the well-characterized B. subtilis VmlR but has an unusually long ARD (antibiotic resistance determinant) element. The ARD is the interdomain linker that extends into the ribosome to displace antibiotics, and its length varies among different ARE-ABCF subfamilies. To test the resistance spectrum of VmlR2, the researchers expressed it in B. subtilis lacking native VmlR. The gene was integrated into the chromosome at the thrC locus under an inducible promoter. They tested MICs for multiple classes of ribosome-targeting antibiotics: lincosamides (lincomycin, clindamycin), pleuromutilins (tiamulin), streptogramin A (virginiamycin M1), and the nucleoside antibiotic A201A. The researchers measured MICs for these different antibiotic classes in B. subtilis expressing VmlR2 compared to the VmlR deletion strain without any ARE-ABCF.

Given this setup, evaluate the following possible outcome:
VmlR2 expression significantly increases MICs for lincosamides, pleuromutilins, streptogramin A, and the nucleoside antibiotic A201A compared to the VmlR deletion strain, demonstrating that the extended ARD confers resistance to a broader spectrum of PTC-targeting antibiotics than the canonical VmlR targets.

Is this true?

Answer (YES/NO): NO